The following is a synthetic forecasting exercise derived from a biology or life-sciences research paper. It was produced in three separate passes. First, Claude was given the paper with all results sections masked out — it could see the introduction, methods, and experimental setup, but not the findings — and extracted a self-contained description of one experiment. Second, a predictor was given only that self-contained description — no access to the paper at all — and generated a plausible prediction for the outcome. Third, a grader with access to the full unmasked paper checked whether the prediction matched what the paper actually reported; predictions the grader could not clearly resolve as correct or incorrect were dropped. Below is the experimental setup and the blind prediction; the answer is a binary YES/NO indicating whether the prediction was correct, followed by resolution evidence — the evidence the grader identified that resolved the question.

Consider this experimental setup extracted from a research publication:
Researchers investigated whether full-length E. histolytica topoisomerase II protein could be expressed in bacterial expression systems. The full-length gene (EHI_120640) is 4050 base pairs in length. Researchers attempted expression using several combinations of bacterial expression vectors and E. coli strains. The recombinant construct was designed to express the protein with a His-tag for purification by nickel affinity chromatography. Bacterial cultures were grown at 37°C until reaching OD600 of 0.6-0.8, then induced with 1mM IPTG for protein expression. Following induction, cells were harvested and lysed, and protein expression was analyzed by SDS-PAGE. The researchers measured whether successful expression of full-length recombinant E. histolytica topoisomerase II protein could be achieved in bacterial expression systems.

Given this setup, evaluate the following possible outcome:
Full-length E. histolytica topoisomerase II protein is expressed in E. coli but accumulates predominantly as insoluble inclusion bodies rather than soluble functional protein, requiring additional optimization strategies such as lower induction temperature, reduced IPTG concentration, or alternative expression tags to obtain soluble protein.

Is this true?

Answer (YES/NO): NO